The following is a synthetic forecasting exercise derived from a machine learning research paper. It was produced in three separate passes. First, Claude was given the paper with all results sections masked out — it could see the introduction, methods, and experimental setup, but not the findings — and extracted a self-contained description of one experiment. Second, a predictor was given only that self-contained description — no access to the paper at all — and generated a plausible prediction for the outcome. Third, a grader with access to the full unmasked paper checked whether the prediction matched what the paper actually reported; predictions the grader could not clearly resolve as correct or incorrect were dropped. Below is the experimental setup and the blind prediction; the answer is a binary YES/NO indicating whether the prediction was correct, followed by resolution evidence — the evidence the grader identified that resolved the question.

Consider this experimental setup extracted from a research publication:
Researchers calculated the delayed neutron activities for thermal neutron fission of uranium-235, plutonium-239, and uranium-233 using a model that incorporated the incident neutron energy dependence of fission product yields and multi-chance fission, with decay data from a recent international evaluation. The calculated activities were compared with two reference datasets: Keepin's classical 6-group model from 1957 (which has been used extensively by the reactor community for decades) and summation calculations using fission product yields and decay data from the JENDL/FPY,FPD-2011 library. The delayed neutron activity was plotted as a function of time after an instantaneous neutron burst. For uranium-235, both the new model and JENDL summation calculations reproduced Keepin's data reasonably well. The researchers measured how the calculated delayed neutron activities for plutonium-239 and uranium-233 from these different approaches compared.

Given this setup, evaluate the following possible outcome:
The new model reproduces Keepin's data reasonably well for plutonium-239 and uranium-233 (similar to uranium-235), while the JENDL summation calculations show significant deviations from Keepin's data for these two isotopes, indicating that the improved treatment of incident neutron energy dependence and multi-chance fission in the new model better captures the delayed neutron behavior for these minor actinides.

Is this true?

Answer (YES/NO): YES